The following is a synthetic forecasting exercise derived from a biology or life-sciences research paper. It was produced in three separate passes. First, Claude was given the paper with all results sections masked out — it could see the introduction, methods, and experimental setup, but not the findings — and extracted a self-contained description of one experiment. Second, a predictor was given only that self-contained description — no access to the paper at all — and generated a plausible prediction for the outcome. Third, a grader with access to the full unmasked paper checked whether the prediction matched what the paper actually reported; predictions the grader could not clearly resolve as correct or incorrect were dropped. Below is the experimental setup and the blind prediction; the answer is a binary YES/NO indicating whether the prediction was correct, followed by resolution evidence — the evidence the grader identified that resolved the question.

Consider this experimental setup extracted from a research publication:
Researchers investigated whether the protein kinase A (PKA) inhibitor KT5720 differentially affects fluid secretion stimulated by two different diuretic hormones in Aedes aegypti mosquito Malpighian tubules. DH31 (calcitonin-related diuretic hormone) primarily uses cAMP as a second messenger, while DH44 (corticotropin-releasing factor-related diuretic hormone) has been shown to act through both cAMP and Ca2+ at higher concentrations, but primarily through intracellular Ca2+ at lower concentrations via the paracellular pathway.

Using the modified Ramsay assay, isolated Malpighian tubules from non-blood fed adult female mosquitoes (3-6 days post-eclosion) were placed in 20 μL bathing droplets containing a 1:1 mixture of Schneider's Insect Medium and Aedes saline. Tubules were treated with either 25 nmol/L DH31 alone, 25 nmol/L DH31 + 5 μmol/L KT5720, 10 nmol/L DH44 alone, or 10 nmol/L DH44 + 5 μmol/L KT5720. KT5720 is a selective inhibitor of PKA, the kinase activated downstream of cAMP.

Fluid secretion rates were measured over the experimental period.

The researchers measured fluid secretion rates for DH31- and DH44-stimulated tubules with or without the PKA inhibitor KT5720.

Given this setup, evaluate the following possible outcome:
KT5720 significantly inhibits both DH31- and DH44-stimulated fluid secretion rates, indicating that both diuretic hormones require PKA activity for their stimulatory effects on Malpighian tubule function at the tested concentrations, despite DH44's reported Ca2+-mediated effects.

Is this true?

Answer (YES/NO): NO